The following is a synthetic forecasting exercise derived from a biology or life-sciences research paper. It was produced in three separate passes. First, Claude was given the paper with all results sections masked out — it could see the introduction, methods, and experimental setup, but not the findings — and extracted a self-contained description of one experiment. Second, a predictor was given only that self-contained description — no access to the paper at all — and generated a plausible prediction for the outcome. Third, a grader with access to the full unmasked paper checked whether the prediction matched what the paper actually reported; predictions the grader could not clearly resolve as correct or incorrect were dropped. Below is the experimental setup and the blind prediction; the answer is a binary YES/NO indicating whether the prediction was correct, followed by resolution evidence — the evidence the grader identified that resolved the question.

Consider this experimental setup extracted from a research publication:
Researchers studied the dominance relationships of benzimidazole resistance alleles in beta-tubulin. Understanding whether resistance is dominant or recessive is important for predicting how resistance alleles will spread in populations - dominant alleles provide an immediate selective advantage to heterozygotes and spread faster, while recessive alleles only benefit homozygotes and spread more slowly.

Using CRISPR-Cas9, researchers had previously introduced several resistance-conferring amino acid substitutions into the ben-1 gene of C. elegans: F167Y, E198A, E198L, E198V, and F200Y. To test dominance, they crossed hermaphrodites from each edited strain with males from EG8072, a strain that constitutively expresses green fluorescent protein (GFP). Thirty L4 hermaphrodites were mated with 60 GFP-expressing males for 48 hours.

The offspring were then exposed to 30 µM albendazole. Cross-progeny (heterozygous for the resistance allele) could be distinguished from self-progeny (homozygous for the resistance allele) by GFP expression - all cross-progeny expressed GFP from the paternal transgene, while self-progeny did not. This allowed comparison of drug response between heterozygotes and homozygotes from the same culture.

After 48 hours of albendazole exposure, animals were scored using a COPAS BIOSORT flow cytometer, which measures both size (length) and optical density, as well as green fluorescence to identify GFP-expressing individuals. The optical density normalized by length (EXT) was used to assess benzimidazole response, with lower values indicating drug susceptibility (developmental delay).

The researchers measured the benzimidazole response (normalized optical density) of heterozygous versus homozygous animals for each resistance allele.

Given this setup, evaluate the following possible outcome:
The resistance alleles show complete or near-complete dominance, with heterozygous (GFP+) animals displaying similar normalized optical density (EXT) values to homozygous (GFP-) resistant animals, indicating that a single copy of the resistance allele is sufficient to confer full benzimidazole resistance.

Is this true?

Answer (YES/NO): NO